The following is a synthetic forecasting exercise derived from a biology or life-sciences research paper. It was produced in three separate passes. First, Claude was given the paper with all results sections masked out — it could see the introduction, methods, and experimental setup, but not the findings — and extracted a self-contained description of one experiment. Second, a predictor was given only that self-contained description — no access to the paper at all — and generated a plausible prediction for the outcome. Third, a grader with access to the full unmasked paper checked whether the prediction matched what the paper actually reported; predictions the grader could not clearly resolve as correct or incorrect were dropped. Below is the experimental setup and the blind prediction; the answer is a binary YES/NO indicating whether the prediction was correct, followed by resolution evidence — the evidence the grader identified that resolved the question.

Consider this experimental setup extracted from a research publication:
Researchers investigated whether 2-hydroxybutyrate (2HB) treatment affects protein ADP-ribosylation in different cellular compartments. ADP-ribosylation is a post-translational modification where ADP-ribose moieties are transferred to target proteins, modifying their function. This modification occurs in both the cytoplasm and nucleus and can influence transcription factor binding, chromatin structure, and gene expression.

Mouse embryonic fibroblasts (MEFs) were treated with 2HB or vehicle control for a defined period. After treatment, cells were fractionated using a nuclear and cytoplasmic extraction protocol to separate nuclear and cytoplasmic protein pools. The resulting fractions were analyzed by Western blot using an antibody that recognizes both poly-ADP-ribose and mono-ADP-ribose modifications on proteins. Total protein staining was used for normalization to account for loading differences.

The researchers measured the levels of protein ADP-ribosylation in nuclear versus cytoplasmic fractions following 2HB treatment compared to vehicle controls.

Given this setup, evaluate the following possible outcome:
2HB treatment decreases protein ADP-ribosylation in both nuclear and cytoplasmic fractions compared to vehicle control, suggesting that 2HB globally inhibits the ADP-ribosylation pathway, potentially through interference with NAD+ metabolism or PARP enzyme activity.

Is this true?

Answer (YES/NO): NO